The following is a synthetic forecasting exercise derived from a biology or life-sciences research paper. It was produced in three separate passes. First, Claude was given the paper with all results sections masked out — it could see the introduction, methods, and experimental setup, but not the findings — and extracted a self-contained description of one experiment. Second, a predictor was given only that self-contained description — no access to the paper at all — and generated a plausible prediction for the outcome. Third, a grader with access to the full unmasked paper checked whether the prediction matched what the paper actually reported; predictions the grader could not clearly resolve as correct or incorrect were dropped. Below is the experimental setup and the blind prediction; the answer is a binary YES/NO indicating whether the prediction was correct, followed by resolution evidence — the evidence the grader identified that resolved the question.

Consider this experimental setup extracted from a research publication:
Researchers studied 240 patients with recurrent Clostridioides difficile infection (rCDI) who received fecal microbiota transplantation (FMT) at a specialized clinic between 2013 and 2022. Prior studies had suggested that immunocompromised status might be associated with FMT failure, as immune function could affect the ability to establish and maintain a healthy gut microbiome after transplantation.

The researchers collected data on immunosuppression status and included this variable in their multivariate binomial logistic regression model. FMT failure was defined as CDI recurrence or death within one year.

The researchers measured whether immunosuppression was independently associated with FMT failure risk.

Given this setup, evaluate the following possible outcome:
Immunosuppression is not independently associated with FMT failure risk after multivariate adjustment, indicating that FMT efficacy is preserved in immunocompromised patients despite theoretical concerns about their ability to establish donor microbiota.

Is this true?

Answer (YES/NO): YES